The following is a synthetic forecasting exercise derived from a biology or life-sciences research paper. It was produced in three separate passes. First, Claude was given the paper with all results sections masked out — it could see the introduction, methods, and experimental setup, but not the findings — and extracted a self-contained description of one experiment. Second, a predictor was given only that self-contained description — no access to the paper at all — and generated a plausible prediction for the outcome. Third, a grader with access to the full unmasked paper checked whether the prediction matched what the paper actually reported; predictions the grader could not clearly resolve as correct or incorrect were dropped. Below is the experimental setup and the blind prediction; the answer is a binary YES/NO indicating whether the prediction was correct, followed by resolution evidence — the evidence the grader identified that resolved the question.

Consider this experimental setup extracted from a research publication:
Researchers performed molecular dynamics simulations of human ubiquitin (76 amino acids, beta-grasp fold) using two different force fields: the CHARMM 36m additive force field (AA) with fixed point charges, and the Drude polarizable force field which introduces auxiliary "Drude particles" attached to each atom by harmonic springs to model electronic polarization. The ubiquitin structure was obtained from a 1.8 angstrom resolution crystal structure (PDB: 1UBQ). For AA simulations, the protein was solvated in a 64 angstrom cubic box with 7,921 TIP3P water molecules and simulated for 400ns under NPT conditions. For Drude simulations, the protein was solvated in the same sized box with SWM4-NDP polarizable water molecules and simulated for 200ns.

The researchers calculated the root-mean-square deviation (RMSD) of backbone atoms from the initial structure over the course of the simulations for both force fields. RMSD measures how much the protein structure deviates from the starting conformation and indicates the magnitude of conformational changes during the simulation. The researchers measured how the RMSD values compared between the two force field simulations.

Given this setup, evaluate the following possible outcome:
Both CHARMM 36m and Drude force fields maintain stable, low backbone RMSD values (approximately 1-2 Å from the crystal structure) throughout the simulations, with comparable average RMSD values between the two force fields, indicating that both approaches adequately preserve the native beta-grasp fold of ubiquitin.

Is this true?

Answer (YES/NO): NO